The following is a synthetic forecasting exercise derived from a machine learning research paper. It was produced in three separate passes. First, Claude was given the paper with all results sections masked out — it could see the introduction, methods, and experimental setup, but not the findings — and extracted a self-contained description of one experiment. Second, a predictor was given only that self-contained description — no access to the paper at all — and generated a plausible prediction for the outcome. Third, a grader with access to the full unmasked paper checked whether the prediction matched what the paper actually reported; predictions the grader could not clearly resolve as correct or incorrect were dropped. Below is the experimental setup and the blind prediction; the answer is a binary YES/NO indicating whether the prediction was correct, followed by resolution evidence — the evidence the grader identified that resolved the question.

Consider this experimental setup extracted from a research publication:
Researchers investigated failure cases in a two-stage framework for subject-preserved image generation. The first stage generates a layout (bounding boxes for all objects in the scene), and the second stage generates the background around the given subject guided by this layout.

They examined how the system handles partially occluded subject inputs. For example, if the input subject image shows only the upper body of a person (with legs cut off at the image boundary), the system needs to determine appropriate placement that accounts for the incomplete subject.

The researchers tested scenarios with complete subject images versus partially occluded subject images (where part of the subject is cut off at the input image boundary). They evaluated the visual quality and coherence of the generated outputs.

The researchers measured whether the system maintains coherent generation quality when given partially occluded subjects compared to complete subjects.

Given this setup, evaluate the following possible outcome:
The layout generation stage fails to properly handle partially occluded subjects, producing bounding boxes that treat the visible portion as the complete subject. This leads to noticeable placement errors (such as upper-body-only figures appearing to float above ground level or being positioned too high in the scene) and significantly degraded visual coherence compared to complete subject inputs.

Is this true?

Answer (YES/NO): NO